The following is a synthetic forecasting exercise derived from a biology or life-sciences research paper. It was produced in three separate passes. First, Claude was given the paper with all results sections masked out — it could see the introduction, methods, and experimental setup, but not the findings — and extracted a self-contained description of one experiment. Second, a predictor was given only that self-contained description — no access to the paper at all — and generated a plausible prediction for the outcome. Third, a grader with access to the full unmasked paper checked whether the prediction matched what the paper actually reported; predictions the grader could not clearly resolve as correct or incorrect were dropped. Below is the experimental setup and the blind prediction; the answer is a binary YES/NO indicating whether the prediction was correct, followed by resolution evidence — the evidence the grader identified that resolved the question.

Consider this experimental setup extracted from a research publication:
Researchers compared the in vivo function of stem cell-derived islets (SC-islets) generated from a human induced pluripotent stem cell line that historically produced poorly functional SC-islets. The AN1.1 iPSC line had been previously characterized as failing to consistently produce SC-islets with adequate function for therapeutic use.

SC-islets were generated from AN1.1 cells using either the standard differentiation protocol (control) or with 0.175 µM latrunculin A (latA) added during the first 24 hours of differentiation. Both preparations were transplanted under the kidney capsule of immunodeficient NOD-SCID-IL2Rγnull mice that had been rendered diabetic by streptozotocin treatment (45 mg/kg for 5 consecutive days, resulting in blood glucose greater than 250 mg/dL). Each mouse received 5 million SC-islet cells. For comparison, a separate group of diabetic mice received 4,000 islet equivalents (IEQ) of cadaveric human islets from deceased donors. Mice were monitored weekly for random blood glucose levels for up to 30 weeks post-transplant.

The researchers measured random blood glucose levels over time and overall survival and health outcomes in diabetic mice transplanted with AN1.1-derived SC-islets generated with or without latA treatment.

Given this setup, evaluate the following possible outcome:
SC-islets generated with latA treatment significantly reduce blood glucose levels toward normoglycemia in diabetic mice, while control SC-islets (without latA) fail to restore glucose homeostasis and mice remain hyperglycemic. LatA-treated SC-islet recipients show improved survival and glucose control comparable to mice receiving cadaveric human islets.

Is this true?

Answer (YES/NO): YES